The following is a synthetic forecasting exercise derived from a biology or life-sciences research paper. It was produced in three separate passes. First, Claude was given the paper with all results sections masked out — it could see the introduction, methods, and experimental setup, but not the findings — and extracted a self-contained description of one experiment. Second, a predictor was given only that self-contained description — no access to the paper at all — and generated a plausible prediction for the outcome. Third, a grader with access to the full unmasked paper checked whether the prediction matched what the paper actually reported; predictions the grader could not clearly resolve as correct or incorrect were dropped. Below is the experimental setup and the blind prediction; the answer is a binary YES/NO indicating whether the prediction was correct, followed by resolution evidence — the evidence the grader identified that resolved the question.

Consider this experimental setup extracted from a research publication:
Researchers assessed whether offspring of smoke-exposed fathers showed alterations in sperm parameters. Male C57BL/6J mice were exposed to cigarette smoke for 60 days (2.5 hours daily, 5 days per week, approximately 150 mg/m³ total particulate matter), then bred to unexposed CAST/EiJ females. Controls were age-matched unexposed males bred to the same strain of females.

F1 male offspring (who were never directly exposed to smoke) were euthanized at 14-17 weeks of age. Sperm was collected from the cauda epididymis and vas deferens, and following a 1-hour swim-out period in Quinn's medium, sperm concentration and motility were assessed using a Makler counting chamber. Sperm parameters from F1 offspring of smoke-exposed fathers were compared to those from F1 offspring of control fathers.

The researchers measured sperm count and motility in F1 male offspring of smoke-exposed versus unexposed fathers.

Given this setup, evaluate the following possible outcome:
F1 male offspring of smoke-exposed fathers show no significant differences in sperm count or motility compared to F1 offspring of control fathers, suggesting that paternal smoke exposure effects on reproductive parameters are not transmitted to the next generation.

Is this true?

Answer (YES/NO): YES